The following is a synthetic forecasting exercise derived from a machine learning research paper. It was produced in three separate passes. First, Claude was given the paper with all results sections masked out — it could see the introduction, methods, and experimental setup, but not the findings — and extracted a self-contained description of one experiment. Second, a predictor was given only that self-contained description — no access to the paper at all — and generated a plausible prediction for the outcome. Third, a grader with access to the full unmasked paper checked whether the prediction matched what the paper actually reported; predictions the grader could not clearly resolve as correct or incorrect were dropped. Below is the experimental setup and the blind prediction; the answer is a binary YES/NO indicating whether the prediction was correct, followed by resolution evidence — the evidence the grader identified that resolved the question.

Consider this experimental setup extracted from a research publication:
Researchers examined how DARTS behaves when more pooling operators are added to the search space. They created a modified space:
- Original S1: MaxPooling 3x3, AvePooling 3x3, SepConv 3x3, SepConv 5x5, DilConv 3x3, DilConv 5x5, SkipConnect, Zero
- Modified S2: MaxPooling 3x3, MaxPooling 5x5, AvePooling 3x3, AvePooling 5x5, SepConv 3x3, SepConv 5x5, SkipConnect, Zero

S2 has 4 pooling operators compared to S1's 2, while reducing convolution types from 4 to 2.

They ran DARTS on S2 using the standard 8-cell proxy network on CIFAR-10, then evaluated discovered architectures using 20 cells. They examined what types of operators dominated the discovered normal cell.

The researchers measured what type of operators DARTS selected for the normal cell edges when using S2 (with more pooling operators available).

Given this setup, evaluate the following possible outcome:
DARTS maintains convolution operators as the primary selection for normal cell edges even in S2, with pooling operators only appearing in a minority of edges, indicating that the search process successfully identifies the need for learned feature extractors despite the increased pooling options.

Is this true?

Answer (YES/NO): NO